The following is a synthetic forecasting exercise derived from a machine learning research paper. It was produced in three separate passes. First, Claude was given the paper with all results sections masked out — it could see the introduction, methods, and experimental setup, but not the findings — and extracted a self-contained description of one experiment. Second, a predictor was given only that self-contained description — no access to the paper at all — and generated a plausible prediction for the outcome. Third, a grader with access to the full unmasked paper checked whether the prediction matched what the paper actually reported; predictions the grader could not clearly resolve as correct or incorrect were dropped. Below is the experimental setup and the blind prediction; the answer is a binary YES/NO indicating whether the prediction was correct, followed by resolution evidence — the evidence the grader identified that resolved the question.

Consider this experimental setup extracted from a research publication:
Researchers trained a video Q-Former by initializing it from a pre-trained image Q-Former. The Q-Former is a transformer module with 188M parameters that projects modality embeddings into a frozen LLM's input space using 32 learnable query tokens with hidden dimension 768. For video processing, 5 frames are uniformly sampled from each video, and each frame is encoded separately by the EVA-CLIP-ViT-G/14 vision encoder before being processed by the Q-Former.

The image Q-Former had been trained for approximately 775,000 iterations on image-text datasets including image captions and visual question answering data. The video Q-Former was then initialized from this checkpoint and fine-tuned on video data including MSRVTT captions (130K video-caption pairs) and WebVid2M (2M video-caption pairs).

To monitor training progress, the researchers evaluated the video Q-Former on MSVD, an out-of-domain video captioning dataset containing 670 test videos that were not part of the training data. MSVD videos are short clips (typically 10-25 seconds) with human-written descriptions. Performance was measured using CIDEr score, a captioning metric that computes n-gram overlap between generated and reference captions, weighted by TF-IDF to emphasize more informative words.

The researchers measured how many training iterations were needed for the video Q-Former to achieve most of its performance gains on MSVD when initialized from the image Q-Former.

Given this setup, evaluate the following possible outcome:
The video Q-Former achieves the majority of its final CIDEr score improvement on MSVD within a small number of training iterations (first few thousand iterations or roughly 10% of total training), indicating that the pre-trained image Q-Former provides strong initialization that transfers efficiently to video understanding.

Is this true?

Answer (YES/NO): YES